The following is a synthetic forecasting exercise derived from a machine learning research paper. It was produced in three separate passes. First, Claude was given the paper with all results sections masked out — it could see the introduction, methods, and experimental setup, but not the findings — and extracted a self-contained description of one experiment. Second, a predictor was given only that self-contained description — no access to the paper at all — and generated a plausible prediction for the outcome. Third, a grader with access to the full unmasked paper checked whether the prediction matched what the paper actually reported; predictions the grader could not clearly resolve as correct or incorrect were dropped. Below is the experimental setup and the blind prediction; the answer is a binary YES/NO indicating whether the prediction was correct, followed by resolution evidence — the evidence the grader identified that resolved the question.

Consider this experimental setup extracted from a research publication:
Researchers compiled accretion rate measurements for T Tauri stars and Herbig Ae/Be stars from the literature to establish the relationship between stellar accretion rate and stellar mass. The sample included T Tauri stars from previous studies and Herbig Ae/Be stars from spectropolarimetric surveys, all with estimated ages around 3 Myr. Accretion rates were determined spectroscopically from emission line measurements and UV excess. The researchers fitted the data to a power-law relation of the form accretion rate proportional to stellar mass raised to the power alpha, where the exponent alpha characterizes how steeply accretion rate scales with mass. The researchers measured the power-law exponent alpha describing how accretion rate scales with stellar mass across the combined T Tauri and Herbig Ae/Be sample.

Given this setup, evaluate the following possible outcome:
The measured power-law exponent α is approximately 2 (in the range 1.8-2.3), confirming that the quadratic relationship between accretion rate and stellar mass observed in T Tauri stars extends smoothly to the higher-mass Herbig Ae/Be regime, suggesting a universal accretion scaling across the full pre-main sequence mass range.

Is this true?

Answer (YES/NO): NO